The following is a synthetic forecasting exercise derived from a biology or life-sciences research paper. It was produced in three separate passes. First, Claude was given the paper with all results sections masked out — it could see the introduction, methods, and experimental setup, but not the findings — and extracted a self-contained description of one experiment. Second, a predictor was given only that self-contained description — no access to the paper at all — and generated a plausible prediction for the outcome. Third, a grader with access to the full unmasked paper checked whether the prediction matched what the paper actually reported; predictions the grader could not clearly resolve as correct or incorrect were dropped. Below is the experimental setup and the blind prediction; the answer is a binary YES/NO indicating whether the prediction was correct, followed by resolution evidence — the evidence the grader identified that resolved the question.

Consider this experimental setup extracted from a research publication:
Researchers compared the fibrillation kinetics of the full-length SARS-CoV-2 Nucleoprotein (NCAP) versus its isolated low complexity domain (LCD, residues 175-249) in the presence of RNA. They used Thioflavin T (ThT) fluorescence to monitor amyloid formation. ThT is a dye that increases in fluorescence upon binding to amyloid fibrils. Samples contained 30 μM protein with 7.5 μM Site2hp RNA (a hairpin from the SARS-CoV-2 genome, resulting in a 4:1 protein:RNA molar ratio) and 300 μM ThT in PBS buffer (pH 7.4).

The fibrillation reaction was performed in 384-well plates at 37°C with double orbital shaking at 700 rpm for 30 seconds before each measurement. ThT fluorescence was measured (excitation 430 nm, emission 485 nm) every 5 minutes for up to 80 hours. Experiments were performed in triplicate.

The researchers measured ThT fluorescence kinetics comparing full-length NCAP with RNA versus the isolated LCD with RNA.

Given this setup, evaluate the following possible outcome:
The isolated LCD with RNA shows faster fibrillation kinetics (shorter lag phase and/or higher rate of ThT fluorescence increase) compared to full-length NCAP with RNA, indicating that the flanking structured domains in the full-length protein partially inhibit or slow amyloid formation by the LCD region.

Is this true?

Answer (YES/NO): YES